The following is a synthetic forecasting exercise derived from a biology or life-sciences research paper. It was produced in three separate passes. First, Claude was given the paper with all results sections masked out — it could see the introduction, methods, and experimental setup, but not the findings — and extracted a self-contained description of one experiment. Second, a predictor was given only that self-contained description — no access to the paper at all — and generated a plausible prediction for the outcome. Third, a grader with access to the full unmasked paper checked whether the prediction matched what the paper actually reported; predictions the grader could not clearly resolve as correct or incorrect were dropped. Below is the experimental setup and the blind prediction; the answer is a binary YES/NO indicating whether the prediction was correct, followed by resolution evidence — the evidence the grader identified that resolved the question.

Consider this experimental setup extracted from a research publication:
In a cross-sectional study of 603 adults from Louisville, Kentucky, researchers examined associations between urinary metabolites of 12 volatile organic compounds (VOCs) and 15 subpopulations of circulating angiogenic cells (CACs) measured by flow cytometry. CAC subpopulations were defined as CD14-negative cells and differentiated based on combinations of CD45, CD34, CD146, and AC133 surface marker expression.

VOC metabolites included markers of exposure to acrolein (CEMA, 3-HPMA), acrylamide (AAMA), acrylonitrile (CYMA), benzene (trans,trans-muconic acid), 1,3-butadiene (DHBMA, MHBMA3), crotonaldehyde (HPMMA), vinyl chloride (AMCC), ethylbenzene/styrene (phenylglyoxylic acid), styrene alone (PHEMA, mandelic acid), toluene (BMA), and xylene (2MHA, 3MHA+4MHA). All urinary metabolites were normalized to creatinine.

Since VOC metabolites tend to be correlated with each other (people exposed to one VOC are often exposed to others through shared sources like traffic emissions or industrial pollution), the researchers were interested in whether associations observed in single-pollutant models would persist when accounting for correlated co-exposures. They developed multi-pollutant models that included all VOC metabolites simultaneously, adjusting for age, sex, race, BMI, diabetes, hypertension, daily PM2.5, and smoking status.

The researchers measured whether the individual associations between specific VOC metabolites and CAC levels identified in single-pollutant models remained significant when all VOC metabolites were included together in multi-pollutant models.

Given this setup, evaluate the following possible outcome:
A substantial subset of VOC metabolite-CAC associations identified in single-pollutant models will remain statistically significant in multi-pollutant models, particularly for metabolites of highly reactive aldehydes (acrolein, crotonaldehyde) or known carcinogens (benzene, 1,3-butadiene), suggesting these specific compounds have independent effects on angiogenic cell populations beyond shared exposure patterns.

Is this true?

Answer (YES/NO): YES